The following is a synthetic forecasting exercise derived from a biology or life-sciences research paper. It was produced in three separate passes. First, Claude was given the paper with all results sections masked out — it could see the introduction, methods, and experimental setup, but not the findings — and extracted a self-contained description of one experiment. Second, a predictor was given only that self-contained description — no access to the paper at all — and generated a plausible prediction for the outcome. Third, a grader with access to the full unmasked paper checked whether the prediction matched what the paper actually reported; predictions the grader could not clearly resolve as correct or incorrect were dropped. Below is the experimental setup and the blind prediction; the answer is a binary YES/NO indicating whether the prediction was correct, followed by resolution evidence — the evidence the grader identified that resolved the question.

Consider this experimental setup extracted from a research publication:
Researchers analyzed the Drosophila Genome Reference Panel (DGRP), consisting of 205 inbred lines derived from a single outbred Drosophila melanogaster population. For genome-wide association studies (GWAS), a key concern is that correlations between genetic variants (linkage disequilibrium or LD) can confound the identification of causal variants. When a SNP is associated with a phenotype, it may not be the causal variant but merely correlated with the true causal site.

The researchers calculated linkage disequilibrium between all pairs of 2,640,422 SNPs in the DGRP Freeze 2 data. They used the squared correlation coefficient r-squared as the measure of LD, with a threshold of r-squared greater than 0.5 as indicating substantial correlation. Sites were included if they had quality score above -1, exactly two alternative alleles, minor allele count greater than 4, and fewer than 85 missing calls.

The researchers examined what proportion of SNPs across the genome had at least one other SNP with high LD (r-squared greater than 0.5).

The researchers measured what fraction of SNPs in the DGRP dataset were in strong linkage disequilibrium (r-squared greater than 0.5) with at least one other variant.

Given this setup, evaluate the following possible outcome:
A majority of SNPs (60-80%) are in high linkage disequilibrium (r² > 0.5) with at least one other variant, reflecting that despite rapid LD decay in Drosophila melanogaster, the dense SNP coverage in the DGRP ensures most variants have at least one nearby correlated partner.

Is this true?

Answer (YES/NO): YES